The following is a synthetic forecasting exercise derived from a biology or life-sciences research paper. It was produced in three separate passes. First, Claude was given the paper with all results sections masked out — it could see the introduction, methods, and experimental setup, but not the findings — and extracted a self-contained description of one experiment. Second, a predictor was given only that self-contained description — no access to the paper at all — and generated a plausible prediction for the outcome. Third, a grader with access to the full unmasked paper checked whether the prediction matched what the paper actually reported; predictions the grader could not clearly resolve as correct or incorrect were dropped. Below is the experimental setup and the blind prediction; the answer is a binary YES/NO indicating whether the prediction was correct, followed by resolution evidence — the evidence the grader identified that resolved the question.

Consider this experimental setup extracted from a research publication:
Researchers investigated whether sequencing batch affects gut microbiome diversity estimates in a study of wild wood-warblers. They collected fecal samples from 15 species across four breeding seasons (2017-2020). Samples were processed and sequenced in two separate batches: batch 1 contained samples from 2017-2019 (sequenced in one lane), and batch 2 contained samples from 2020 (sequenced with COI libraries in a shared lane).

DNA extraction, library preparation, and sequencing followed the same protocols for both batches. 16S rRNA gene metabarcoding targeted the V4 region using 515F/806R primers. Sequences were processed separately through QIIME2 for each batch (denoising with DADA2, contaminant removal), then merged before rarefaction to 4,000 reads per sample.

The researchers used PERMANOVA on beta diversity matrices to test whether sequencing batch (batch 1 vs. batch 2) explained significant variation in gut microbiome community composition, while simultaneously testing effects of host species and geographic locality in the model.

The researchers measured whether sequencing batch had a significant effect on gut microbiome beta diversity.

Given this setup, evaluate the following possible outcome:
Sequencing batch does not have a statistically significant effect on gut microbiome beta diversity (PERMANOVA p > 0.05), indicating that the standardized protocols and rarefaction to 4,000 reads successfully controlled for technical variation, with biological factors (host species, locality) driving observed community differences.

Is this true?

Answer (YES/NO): NO